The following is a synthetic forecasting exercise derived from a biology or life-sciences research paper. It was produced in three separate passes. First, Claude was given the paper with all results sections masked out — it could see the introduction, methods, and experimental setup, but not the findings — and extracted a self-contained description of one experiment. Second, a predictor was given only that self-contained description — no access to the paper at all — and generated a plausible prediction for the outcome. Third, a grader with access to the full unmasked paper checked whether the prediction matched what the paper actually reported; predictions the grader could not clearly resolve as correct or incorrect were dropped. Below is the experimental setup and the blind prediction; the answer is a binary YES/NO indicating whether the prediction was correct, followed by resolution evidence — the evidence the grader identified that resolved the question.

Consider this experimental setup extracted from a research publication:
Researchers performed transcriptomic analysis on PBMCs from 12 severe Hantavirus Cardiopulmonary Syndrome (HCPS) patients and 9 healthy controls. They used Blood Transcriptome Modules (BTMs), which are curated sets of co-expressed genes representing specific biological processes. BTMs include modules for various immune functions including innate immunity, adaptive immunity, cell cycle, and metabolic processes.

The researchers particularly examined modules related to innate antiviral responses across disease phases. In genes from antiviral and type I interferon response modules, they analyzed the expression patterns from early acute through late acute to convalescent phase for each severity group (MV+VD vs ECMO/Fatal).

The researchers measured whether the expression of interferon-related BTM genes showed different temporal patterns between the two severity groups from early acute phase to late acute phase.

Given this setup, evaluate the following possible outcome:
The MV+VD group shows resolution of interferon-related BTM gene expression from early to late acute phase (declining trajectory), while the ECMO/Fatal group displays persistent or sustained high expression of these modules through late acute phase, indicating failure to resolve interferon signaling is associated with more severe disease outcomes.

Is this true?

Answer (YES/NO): NO